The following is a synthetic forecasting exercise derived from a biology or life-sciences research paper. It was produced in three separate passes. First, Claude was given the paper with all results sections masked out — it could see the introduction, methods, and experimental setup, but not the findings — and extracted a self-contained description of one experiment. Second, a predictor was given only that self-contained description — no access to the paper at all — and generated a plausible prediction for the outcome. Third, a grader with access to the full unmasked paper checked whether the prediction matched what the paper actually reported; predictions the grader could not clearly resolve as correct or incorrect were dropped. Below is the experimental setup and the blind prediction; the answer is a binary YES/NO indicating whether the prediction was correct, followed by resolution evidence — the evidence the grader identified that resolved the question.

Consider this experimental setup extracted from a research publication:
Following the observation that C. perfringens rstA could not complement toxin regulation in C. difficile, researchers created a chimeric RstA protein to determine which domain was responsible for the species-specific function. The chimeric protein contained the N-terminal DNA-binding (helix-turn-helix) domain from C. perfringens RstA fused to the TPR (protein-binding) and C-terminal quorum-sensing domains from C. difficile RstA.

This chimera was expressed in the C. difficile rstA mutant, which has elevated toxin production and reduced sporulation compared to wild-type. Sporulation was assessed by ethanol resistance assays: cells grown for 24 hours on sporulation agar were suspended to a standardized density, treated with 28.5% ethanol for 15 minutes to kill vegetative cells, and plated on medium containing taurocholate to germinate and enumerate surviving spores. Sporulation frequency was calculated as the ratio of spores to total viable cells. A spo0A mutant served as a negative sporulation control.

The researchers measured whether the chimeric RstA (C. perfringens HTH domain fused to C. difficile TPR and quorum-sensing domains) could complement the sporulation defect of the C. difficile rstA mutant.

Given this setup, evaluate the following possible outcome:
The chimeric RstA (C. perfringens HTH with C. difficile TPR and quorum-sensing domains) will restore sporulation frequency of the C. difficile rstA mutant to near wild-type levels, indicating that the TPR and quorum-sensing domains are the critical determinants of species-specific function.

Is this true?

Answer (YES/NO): NO